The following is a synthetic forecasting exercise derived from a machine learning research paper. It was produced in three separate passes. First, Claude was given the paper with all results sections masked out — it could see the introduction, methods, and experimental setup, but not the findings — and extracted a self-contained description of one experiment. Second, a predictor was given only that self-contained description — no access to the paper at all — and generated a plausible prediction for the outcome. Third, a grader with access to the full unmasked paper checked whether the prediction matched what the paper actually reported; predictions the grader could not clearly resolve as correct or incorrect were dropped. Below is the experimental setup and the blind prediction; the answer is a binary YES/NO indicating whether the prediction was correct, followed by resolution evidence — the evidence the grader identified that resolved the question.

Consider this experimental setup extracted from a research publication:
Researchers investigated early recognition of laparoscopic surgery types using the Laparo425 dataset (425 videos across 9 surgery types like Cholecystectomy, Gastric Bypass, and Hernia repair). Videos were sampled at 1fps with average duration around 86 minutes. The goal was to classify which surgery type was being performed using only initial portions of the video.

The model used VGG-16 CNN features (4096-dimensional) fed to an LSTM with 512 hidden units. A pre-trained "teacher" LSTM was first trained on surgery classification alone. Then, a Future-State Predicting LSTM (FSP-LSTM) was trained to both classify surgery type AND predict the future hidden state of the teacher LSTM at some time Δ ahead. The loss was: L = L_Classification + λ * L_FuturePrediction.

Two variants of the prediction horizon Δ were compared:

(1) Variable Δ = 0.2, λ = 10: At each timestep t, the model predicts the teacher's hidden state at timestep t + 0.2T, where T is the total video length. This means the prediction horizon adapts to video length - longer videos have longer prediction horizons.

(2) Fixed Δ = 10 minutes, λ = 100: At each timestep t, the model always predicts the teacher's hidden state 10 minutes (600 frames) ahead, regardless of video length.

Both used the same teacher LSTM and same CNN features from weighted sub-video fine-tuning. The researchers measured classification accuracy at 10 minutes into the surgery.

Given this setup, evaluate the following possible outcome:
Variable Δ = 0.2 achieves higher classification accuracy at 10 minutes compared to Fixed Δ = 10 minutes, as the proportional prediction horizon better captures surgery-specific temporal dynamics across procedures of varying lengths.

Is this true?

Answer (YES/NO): YES